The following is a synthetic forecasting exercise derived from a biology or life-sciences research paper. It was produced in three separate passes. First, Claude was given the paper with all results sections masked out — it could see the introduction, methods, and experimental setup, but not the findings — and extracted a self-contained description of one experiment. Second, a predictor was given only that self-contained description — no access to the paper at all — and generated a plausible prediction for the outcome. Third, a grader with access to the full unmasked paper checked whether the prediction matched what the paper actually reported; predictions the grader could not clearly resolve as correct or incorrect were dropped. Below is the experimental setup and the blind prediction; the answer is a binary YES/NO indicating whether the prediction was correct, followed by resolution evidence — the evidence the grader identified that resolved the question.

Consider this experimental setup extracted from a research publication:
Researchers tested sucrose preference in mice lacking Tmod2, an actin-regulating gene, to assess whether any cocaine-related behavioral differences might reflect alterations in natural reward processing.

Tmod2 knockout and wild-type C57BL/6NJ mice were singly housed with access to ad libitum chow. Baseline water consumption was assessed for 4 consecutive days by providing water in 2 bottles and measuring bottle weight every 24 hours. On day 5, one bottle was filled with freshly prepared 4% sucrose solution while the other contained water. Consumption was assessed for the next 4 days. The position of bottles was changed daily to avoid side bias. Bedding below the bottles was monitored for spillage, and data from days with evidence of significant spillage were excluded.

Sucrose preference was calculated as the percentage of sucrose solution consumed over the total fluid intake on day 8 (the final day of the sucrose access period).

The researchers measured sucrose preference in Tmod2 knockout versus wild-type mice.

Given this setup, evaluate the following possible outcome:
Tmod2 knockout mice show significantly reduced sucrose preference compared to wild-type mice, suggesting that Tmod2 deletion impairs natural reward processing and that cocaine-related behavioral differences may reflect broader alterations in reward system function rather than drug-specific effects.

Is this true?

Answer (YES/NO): NO